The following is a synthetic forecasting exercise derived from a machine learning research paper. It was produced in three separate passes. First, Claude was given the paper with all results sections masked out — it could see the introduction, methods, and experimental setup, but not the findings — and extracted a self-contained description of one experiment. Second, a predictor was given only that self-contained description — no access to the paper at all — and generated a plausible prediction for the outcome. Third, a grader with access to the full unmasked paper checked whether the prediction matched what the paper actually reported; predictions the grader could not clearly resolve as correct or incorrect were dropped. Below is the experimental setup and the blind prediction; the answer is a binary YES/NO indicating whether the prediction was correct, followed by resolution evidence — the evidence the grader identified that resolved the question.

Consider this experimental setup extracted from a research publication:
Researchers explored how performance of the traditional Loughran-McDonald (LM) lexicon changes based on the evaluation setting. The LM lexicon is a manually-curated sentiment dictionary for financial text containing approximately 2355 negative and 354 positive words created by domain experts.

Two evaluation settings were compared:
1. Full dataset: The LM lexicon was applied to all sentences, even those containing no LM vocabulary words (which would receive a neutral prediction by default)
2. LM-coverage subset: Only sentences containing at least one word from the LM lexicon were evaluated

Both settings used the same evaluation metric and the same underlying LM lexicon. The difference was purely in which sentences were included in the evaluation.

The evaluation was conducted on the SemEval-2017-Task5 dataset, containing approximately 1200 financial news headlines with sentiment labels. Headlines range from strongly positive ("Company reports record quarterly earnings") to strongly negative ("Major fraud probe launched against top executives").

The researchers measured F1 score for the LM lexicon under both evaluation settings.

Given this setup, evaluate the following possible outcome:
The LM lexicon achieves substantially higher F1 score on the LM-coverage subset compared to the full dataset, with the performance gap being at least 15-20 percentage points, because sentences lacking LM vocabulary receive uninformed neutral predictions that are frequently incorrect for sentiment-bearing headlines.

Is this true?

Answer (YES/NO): YES